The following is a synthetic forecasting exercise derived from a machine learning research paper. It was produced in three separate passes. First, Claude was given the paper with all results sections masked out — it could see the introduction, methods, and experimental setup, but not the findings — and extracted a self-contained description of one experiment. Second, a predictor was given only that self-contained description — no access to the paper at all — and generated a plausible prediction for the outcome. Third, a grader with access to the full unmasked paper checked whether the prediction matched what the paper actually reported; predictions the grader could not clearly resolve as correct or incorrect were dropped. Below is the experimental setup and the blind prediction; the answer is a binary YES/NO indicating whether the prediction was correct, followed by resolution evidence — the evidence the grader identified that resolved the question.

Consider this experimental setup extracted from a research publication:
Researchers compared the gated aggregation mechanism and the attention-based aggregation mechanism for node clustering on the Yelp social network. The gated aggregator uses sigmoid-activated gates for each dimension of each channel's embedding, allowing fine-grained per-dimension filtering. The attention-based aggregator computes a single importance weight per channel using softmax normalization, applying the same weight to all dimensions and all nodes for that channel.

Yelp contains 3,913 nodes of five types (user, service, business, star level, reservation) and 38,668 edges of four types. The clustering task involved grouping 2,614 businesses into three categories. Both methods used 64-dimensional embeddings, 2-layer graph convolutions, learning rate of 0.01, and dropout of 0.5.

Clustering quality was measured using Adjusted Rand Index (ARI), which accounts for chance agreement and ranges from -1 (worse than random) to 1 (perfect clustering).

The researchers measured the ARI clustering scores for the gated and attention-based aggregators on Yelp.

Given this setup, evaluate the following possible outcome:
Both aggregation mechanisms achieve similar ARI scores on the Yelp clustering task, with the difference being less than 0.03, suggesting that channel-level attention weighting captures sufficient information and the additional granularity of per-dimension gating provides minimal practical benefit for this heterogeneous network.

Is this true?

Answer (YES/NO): YES